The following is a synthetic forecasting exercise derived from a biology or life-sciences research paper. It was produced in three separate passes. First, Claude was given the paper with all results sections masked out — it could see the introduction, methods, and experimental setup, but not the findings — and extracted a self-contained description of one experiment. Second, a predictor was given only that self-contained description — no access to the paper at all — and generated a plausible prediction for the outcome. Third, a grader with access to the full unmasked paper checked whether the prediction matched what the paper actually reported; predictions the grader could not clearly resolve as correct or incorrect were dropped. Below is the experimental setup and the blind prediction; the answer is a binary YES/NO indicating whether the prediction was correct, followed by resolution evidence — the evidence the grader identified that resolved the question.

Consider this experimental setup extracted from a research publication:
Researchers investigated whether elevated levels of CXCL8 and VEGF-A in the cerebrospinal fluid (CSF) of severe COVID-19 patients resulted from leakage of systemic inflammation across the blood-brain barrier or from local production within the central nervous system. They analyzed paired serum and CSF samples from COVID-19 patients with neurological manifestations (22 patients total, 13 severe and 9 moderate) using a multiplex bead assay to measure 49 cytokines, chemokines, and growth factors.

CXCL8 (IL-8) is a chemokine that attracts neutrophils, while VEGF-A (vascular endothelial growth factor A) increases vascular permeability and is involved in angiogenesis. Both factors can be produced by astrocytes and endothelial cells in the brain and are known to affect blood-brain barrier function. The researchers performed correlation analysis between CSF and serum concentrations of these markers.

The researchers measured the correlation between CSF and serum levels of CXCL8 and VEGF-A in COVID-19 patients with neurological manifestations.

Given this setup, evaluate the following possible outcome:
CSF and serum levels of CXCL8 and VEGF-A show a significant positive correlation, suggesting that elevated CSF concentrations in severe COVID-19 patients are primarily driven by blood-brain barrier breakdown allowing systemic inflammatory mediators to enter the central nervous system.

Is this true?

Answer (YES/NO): NO